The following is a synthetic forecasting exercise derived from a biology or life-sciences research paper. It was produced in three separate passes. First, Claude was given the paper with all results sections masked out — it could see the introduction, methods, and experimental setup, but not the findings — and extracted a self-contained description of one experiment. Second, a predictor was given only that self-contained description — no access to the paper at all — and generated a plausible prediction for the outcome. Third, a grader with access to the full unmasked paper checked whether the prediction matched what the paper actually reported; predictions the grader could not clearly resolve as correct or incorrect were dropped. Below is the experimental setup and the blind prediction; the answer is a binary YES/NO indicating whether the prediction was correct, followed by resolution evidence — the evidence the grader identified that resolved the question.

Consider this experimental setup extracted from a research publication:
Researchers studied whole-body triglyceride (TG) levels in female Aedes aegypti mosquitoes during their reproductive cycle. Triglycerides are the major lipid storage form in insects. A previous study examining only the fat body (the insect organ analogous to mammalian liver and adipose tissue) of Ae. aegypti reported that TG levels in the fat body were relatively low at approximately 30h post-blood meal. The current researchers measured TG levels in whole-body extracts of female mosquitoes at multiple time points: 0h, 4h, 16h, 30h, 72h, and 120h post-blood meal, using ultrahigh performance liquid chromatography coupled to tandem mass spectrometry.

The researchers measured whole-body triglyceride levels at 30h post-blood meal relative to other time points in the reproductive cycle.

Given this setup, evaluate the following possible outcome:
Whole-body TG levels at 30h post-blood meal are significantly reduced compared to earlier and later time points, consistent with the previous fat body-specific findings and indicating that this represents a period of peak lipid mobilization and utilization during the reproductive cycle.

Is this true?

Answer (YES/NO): NO